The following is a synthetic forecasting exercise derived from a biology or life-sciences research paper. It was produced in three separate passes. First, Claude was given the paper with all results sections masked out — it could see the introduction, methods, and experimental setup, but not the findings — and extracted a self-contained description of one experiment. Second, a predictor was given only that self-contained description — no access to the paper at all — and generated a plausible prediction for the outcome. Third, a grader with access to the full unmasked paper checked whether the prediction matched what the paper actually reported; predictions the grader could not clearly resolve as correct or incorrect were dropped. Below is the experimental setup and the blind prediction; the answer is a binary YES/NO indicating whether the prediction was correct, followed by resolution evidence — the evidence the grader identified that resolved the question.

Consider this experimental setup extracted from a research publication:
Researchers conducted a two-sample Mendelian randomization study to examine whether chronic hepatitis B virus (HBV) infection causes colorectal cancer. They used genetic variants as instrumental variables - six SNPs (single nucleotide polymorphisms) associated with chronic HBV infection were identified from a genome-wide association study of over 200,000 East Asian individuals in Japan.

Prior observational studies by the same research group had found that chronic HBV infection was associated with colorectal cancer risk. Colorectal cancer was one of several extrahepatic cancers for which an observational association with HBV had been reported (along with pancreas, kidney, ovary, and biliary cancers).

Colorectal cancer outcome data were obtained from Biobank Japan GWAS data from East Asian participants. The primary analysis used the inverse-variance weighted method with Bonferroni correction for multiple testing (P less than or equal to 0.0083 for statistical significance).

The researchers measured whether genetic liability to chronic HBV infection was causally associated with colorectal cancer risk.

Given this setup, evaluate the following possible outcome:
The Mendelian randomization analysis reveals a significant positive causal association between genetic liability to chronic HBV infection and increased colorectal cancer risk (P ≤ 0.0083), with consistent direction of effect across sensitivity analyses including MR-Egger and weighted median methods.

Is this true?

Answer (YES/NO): NO